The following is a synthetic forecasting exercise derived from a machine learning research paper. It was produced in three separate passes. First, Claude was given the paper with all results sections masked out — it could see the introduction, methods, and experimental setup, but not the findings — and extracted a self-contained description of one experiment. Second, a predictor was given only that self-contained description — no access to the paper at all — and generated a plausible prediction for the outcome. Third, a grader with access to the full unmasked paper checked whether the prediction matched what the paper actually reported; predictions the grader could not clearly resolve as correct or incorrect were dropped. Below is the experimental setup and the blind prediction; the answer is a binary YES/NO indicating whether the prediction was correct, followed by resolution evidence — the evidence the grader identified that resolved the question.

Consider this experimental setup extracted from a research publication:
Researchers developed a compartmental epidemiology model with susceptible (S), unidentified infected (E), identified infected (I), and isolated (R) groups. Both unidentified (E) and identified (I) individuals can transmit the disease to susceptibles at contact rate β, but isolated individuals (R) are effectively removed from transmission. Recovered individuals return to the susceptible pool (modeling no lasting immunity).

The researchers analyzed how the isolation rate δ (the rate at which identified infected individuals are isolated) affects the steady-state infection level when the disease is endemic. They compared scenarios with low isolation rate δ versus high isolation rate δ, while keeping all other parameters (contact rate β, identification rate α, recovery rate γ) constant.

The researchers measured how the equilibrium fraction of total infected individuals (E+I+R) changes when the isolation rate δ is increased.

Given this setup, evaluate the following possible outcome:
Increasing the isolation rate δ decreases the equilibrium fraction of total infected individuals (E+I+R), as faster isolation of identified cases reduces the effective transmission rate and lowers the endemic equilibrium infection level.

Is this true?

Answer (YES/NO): YES